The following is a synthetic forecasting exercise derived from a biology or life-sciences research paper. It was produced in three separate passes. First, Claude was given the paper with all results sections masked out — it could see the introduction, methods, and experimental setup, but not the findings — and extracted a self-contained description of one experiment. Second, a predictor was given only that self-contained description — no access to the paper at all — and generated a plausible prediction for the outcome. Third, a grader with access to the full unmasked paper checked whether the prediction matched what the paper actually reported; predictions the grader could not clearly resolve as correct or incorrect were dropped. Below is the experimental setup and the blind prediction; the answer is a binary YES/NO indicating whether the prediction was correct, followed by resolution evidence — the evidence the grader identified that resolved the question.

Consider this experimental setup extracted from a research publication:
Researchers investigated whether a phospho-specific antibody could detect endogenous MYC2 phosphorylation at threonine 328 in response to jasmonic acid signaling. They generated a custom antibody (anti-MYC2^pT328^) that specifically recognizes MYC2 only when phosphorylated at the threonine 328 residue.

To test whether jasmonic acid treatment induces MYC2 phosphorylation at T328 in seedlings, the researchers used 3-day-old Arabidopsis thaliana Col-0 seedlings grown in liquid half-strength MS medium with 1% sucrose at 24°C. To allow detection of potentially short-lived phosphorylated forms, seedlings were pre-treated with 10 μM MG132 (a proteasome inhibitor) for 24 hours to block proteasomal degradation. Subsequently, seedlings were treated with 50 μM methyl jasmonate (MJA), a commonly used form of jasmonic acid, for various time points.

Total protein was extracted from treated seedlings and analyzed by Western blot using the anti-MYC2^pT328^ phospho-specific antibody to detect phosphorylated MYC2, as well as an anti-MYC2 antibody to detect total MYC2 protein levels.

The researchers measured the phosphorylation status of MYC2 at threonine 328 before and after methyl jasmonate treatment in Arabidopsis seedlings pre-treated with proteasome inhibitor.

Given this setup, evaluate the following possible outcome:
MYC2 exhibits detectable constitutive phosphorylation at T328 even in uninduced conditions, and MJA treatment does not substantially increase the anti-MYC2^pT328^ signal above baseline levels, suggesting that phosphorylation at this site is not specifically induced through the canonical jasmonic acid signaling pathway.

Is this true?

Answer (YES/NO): NO